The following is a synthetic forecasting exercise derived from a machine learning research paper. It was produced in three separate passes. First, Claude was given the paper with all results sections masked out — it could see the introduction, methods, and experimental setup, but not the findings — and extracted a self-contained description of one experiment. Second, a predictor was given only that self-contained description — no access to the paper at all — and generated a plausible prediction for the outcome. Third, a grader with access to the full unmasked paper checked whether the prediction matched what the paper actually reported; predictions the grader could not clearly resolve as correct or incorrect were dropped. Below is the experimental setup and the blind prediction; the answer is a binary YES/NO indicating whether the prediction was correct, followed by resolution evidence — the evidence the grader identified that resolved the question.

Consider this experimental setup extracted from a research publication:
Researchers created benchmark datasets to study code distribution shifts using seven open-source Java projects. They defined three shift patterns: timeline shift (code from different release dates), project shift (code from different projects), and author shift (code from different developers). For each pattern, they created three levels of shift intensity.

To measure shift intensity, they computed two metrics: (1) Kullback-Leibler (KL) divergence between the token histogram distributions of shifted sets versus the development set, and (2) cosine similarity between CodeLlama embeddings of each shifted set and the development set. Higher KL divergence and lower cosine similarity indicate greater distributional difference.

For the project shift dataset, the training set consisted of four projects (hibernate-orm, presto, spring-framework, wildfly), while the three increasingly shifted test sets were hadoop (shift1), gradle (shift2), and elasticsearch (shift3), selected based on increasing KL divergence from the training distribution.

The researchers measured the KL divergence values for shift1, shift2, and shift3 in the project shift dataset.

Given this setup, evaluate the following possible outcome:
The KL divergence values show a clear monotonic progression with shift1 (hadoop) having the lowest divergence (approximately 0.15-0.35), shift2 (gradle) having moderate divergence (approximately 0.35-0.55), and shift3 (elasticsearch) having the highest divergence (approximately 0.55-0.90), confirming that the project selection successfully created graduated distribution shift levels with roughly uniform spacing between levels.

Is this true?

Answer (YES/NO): NO